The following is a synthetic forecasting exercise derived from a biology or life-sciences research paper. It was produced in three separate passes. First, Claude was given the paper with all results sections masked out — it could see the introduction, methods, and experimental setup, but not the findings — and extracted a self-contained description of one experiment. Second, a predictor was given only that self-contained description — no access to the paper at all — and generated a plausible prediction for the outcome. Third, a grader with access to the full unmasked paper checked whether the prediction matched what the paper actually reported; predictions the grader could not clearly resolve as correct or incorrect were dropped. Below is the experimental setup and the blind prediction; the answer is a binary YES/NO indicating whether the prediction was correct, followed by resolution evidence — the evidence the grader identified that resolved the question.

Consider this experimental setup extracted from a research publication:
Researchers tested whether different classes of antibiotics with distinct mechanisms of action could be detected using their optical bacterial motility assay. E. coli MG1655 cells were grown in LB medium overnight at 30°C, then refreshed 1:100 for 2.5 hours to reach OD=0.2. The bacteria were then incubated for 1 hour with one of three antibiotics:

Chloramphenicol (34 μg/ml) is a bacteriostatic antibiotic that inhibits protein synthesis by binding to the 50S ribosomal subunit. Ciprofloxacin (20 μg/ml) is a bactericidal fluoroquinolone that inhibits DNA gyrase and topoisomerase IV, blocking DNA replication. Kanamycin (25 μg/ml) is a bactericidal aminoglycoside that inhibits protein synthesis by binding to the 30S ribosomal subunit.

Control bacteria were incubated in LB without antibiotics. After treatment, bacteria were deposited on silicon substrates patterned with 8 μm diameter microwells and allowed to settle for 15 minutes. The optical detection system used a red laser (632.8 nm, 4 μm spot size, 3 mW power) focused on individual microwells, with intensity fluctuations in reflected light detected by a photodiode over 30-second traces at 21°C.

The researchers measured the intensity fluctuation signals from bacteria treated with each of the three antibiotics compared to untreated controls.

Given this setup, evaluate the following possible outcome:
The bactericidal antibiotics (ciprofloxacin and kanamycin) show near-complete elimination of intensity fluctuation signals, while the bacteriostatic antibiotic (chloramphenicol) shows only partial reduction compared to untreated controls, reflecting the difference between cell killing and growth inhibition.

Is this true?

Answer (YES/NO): NO